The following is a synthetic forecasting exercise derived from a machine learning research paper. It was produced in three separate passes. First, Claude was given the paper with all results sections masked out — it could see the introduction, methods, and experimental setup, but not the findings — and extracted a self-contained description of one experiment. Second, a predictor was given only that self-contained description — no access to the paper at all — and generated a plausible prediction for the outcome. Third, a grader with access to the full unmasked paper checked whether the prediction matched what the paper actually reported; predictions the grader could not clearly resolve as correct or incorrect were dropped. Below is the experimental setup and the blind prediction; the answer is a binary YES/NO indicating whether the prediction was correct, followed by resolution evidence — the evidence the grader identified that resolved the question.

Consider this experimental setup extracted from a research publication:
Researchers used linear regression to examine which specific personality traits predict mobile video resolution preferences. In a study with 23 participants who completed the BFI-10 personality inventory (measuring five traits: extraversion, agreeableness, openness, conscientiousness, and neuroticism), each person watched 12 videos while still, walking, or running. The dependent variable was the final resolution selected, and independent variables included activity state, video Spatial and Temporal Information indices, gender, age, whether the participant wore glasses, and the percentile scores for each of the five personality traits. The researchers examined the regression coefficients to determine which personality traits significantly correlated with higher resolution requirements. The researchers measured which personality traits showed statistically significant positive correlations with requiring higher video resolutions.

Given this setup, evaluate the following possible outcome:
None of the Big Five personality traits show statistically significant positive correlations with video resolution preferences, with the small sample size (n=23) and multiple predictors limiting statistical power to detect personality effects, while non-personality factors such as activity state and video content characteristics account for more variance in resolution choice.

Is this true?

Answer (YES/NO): NO